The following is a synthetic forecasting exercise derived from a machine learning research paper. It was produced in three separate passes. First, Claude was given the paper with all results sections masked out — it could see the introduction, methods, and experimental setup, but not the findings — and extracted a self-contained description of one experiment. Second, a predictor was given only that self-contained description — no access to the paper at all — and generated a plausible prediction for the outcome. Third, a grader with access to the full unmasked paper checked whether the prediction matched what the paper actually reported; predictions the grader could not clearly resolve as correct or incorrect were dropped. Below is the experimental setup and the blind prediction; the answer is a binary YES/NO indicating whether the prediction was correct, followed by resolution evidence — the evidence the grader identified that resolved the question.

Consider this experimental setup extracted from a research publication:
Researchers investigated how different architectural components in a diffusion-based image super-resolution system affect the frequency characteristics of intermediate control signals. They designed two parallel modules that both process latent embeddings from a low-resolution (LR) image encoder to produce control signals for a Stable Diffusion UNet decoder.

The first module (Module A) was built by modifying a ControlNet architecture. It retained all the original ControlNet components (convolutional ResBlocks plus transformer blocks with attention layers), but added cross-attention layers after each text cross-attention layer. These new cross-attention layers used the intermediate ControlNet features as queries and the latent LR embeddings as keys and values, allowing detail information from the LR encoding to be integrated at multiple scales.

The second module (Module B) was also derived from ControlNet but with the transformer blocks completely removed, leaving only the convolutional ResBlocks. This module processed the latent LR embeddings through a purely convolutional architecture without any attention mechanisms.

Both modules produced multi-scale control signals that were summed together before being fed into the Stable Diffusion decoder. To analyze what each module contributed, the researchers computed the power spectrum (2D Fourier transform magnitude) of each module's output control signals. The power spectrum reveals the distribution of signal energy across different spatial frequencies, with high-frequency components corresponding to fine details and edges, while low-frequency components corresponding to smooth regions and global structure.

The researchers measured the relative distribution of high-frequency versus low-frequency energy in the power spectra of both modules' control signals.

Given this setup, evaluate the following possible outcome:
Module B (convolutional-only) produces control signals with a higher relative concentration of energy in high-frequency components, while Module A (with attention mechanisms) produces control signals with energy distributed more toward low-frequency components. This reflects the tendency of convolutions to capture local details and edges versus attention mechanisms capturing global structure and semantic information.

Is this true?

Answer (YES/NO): NO